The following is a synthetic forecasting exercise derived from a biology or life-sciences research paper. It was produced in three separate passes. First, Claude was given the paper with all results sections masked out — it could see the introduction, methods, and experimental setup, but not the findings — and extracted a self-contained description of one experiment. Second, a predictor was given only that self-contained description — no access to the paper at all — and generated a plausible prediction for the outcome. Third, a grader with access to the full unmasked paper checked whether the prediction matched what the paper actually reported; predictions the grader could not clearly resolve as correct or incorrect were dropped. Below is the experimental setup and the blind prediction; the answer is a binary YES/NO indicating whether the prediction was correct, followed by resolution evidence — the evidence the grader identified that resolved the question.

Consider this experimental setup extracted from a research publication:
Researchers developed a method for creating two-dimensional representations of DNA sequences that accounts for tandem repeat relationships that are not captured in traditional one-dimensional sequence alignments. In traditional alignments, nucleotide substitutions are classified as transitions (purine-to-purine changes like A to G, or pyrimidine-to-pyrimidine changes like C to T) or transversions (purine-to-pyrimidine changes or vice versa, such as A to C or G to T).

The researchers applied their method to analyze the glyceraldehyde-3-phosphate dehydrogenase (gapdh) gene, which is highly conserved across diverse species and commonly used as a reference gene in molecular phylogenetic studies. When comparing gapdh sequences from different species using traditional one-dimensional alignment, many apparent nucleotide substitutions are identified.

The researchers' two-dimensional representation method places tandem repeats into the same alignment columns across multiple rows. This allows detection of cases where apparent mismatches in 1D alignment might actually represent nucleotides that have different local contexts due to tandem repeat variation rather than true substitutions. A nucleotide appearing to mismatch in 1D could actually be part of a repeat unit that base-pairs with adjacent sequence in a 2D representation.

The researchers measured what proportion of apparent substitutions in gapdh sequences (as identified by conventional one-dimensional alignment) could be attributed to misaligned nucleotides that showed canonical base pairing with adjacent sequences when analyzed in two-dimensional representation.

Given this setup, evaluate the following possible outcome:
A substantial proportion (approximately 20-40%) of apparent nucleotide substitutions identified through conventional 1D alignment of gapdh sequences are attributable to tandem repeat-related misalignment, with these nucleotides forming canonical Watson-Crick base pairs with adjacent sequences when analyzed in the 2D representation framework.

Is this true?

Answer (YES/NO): NO